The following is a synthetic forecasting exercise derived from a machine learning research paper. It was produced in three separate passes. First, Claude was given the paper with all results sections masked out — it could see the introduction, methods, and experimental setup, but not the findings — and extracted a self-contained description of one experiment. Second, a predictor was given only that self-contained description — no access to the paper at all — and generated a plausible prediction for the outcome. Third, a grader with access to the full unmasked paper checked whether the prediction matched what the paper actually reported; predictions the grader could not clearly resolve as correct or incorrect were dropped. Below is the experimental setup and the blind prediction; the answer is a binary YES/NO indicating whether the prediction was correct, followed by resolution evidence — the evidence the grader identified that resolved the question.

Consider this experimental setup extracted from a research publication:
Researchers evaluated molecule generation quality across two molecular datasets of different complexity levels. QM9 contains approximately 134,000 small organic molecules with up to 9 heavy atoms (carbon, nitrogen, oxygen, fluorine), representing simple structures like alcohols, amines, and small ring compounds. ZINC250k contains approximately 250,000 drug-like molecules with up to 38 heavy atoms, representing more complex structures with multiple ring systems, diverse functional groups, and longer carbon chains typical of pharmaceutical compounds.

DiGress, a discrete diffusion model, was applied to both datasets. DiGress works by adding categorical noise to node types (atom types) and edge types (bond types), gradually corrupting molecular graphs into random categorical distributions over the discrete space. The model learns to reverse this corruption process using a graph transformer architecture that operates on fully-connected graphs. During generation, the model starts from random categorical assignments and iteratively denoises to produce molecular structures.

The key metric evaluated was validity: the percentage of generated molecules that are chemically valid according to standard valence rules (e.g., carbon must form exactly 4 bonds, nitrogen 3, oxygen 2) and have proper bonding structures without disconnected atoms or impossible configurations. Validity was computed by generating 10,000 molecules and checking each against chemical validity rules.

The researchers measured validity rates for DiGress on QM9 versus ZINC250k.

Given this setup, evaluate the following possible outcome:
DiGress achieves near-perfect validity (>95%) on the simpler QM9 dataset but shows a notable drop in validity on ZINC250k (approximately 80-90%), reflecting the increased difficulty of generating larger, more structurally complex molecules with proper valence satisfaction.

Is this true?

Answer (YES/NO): NO